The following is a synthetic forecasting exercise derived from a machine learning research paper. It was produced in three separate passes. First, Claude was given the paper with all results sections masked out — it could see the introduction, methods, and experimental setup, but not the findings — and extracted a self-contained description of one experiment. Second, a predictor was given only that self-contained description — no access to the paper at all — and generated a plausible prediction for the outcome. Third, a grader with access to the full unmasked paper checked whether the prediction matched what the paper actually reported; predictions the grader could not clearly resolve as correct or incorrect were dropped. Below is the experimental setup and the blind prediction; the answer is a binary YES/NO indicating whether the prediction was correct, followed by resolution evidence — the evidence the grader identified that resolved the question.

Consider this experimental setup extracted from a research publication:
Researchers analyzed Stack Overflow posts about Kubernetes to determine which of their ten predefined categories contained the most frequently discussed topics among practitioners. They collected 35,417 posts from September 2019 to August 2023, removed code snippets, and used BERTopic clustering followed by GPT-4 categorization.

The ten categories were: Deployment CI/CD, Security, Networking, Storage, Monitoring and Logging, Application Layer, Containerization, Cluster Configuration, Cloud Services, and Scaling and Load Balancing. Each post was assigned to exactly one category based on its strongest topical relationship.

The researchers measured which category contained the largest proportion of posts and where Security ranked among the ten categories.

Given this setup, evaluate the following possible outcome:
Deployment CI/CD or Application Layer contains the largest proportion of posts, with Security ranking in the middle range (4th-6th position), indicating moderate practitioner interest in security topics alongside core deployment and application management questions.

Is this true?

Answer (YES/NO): NO